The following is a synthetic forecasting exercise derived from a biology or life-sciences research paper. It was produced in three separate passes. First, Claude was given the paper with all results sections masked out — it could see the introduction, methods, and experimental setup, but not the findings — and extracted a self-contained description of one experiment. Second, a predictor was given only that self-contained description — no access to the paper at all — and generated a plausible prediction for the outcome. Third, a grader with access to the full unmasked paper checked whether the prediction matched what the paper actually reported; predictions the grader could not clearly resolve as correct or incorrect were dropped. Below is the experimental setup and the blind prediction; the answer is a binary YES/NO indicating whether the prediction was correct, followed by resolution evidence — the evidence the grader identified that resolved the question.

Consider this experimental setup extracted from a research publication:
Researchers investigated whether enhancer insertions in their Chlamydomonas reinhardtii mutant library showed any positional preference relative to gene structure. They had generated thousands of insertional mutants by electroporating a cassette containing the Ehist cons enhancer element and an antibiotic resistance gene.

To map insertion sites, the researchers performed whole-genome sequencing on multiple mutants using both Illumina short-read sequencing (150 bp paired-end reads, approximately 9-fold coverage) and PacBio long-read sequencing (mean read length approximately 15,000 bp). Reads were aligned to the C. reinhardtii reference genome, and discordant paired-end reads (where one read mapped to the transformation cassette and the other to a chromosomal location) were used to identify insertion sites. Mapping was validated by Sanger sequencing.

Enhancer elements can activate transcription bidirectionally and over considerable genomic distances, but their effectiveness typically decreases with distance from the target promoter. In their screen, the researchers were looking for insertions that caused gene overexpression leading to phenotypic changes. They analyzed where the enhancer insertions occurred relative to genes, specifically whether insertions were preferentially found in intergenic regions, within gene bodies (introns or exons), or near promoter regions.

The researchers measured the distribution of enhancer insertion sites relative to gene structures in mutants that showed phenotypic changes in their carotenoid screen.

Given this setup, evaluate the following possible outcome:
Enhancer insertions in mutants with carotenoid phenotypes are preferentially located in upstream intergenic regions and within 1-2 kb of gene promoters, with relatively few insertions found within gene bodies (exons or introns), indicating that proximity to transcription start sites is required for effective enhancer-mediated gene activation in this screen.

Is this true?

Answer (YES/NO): NO